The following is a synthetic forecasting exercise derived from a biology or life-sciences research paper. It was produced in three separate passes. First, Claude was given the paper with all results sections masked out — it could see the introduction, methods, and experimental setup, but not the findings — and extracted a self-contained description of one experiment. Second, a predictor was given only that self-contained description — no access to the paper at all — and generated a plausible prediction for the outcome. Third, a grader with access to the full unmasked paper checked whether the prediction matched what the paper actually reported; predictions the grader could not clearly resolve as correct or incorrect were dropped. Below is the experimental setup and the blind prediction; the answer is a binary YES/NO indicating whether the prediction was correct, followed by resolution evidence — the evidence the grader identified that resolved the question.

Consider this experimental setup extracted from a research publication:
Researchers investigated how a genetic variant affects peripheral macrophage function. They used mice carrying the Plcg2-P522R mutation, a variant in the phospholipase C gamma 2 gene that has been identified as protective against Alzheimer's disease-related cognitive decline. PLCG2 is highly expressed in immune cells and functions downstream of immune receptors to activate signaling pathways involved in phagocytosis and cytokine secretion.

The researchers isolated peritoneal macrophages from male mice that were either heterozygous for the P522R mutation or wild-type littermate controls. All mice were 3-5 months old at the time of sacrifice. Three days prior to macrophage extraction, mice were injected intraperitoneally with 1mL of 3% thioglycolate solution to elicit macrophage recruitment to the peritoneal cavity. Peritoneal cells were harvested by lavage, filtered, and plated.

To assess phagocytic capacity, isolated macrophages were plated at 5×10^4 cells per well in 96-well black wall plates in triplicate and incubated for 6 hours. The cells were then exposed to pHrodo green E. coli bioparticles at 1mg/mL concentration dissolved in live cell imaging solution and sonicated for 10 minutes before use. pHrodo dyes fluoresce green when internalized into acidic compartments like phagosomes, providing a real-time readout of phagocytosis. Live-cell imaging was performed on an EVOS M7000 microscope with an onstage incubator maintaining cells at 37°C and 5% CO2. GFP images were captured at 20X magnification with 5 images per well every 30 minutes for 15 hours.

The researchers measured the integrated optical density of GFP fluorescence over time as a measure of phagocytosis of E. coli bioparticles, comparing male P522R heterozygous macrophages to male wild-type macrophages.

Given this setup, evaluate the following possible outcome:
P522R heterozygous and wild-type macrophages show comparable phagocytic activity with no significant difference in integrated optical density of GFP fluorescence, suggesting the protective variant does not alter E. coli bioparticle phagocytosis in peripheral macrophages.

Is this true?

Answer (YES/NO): NO